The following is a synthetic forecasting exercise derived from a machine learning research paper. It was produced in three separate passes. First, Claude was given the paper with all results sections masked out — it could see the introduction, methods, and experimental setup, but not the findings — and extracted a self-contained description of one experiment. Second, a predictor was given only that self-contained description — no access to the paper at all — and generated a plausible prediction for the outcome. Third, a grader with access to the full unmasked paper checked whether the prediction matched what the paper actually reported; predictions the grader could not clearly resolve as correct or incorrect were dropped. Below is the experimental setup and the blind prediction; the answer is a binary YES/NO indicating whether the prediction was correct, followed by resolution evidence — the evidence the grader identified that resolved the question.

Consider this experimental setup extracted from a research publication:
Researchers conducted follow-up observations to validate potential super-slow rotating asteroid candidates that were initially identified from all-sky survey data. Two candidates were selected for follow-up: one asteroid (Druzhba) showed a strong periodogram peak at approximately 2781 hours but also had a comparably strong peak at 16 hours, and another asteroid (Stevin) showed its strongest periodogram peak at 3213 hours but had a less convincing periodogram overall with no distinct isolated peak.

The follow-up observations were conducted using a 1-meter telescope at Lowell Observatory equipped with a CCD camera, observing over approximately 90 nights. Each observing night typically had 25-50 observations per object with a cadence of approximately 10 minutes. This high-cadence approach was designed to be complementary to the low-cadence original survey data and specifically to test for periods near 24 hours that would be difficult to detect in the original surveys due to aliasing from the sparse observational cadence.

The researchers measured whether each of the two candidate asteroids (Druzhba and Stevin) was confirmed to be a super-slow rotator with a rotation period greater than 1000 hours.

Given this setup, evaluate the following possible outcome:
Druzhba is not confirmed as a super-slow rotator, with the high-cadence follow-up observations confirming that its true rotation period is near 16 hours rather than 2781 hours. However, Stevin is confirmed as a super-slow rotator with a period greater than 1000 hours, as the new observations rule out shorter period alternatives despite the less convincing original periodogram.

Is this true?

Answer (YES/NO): NO